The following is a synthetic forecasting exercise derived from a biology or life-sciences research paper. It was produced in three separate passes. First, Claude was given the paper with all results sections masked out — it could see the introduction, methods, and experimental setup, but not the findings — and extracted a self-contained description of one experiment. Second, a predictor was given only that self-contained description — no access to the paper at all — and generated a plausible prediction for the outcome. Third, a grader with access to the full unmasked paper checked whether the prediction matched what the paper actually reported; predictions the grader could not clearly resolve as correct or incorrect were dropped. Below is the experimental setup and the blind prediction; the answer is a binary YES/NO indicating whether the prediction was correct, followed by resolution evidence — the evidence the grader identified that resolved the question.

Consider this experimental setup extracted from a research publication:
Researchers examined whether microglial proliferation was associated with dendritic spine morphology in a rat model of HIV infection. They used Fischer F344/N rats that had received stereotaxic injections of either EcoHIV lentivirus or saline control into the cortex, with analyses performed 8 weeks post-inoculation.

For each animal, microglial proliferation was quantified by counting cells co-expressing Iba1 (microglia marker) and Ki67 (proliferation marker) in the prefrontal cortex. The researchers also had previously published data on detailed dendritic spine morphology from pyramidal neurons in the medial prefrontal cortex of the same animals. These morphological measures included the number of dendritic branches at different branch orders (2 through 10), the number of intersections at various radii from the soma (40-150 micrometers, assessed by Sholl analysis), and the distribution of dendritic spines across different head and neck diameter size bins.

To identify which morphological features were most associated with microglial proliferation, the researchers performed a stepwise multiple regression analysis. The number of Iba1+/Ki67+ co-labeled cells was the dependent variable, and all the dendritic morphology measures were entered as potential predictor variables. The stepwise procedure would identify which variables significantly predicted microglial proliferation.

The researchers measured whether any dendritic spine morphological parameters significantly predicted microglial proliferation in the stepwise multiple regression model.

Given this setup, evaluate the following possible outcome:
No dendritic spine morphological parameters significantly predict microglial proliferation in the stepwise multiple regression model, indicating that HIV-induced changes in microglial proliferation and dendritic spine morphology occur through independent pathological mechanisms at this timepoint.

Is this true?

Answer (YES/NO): NO